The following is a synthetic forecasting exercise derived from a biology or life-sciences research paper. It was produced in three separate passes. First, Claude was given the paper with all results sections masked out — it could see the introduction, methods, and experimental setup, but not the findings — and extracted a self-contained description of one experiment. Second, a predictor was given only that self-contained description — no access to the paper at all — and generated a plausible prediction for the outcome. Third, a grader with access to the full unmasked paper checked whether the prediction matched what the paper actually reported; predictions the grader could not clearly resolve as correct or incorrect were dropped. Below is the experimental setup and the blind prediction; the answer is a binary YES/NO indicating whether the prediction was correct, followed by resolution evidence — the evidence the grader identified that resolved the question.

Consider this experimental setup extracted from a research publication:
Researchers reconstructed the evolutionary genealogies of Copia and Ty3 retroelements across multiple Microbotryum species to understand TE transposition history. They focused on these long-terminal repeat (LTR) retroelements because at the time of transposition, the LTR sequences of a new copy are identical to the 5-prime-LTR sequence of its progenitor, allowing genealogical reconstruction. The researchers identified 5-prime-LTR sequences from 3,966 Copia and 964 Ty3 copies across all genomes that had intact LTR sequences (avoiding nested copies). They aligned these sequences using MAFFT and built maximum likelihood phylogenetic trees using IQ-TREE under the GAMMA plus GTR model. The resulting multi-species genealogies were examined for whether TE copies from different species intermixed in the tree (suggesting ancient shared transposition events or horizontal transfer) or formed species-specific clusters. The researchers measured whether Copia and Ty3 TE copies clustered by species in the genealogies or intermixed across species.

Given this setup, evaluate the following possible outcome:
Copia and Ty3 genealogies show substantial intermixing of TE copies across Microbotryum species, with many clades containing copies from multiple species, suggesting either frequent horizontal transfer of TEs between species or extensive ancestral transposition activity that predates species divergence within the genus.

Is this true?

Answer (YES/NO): NO